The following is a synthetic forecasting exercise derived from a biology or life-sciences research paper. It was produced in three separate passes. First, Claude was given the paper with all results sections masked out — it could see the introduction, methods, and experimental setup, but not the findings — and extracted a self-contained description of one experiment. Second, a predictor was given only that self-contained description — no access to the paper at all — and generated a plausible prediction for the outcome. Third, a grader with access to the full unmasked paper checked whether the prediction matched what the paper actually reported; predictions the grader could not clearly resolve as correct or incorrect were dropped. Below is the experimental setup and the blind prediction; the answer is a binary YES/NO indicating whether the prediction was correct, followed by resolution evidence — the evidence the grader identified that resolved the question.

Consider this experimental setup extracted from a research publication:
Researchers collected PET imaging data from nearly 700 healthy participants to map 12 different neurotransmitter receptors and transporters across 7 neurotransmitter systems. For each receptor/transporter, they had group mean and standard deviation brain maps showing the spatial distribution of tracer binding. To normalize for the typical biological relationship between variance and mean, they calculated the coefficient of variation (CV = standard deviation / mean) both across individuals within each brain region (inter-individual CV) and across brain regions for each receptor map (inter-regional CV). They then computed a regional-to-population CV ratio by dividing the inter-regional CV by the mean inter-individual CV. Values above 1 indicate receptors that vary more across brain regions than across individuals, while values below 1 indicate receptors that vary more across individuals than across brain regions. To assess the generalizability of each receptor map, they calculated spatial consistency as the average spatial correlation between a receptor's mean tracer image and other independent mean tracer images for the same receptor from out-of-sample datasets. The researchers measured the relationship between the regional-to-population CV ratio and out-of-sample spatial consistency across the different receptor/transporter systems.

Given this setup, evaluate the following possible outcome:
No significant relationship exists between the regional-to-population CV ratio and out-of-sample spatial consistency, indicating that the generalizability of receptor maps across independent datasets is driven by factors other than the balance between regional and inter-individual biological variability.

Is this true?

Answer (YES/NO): NO